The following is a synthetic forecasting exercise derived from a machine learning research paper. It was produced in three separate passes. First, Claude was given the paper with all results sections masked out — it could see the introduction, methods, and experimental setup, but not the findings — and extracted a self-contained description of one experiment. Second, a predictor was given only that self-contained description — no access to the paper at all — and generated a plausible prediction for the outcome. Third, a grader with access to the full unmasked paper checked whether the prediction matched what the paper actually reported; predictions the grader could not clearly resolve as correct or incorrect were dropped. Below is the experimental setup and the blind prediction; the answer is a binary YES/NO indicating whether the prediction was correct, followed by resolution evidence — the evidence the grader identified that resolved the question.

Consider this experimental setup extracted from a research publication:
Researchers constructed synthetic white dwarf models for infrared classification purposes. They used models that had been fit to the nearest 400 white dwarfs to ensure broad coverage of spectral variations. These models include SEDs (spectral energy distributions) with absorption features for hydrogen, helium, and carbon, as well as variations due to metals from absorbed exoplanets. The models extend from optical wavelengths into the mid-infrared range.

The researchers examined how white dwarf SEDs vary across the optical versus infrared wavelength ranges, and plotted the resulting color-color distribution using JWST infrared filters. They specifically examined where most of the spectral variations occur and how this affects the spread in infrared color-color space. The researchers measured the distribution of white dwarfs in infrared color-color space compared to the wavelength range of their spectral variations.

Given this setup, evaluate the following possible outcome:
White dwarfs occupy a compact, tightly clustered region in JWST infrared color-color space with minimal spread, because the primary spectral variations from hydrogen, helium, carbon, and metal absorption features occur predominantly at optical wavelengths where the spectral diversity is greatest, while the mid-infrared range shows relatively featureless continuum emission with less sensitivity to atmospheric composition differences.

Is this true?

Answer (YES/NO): YES